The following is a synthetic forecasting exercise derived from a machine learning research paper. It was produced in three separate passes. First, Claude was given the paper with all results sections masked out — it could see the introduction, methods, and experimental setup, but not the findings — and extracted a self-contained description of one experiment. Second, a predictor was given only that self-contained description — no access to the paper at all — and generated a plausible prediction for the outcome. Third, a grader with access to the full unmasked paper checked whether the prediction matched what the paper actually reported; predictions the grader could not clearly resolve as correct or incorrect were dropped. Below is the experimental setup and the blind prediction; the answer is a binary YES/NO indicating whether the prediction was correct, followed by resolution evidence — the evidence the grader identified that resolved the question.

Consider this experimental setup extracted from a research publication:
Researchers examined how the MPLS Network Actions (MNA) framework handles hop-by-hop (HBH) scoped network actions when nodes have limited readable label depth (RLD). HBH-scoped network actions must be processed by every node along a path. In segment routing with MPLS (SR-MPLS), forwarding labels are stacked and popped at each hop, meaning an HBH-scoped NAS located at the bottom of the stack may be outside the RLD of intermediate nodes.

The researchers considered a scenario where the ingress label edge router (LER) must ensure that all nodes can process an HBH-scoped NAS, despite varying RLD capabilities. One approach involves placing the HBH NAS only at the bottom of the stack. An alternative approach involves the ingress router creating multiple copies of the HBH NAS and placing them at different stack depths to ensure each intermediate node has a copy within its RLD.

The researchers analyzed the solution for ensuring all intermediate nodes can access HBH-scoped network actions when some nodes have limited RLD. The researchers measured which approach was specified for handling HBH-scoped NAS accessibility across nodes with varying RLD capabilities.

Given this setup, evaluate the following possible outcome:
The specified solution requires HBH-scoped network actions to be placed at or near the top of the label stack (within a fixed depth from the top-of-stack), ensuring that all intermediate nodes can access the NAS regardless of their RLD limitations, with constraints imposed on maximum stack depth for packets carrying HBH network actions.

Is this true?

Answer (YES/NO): NO